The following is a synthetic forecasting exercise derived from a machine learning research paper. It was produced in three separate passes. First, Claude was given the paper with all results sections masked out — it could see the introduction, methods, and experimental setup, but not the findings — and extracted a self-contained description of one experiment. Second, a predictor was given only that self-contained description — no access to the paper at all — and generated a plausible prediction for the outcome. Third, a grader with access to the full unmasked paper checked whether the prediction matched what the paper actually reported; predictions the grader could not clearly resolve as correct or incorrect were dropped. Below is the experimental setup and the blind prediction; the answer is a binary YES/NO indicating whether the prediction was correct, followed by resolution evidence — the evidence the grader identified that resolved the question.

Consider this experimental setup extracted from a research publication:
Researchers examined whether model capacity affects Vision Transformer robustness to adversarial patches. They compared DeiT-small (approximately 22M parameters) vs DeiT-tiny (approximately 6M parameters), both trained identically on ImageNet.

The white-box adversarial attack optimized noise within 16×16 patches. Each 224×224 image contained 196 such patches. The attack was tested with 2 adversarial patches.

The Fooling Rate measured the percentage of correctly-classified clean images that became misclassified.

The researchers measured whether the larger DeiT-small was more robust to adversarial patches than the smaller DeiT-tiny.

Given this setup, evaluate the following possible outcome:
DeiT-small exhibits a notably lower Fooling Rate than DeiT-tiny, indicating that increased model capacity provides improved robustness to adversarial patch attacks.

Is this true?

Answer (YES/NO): NO